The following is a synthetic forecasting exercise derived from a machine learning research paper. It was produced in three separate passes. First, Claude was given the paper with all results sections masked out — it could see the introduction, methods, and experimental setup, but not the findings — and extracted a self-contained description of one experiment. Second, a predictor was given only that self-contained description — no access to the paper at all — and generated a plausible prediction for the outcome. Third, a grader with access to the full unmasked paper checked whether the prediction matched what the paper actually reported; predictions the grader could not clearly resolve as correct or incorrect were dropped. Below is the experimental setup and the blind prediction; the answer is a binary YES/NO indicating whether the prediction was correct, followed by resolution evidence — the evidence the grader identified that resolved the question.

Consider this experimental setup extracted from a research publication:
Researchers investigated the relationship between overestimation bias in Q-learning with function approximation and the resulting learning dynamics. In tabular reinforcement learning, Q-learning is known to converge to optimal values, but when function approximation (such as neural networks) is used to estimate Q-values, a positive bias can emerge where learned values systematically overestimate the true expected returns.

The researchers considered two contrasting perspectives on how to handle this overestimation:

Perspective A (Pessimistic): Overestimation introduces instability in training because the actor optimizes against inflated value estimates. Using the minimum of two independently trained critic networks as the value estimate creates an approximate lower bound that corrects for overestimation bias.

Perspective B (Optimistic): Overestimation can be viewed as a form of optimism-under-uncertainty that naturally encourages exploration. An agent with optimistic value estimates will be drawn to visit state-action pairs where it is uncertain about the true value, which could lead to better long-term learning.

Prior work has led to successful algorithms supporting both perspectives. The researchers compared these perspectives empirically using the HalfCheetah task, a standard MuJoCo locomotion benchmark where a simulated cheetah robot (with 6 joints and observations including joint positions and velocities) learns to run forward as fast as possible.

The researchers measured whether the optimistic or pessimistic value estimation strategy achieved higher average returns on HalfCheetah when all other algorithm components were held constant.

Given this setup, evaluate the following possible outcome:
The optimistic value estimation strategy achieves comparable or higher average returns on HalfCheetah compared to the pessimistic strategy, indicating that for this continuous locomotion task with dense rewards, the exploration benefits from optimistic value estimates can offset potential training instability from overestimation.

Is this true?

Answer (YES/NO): YES